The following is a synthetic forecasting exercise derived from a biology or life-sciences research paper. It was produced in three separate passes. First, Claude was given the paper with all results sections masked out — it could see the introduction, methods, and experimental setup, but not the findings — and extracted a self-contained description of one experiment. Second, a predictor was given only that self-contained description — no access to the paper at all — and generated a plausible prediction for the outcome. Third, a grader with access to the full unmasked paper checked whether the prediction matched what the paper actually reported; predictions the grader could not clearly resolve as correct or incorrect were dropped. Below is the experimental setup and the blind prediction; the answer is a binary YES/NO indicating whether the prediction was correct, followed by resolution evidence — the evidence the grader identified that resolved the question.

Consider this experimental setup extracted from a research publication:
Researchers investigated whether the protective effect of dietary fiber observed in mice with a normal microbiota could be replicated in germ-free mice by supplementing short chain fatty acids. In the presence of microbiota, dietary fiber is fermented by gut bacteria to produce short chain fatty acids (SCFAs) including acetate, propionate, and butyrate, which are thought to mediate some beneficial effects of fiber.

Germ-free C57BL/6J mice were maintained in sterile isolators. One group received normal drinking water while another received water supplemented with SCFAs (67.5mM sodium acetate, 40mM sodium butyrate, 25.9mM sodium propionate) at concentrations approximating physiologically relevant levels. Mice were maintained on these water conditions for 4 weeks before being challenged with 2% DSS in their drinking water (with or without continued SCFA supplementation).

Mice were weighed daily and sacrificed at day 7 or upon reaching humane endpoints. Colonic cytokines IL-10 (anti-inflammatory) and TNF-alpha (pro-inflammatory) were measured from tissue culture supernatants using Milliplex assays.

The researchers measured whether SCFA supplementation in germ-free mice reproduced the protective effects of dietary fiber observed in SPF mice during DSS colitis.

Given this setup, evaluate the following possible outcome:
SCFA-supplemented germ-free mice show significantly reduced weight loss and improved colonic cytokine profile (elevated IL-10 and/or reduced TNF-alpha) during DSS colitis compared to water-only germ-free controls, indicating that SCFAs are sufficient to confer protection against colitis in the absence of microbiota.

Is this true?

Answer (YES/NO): NO